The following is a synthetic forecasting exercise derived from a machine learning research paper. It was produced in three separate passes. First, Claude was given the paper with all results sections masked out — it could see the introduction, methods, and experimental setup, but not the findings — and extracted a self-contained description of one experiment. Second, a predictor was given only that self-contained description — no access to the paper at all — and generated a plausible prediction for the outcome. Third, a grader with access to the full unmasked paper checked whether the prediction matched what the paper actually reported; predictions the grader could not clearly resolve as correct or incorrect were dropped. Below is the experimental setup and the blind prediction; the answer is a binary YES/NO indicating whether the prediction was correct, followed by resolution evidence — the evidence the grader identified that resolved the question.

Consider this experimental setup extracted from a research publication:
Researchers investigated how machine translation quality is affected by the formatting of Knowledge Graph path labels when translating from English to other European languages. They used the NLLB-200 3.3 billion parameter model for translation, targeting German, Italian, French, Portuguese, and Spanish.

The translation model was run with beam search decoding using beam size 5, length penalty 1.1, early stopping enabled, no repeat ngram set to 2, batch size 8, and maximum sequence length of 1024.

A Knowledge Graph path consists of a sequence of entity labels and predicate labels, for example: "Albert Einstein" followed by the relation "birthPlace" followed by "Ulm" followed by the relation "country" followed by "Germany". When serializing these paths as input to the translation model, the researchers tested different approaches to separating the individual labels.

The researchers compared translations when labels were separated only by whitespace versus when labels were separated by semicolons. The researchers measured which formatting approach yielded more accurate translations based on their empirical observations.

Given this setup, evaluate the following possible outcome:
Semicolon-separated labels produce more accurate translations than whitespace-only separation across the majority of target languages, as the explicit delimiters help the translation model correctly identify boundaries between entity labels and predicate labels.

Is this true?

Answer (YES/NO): YES